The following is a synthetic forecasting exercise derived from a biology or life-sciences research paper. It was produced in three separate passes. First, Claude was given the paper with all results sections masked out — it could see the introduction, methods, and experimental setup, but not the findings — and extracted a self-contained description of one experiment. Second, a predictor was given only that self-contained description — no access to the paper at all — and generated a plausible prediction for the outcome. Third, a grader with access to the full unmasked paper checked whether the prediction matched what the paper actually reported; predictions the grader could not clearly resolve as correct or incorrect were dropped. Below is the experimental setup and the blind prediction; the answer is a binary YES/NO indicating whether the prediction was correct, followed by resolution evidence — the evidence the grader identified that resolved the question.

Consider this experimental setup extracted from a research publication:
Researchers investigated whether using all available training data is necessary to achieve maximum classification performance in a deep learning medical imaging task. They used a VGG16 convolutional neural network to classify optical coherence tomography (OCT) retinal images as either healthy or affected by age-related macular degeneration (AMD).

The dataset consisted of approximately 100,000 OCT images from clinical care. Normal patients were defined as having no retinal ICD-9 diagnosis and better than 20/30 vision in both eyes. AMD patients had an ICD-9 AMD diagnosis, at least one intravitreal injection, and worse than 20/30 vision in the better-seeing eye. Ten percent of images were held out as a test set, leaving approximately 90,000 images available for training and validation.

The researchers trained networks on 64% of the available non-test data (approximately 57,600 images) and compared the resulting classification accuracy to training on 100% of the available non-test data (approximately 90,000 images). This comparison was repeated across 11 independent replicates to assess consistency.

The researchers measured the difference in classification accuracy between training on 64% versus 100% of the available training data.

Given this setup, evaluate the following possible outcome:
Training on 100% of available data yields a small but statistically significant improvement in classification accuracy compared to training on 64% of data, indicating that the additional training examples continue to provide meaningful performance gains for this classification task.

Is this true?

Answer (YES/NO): NO